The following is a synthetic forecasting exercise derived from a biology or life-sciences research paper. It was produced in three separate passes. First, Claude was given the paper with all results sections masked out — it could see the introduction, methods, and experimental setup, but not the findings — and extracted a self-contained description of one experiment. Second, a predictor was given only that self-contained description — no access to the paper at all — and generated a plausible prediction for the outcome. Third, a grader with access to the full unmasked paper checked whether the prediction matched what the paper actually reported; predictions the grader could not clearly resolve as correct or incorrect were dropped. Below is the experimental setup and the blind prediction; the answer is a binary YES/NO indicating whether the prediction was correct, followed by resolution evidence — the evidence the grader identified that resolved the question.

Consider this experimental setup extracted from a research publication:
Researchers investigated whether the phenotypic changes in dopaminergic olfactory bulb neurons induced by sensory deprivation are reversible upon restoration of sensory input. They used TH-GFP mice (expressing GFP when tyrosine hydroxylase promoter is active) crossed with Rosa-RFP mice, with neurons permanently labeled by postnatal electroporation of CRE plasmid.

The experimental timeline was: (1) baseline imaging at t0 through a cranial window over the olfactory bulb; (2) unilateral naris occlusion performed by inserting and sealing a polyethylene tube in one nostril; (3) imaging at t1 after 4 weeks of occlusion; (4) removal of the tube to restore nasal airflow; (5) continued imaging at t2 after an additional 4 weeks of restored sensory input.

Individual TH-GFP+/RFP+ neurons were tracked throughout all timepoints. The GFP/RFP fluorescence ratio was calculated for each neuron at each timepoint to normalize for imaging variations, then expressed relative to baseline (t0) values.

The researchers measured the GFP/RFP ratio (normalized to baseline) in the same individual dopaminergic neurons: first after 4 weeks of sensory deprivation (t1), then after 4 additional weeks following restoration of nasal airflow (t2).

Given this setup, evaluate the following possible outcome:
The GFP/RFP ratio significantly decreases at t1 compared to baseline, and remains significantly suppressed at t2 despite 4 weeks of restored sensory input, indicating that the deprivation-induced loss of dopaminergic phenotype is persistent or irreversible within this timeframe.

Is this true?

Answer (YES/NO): NO